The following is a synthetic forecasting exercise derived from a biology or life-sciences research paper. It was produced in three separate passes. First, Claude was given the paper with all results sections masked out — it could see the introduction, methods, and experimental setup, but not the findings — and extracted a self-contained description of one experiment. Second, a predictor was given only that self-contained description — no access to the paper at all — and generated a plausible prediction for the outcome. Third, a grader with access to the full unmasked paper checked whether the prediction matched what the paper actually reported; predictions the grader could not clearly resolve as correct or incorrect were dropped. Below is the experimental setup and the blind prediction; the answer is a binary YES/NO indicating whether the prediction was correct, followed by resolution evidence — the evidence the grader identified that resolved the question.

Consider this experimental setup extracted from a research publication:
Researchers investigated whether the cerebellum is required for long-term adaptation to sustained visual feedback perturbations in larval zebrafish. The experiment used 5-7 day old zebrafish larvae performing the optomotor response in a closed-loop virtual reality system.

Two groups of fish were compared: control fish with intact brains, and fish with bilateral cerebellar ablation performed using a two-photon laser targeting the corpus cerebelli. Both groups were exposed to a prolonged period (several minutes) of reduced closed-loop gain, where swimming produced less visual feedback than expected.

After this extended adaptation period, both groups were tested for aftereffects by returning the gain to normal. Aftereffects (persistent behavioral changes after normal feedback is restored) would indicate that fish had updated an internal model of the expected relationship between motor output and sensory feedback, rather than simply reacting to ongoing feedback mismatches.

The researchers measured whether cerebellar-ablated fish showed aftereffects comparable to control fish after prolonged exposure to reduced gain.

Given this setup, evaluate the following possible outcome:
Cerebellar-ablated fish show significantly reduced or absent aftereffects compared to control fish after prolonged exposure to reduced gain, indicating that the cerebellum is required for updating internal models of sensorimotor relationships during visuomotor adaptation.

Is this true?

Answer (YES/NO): YES